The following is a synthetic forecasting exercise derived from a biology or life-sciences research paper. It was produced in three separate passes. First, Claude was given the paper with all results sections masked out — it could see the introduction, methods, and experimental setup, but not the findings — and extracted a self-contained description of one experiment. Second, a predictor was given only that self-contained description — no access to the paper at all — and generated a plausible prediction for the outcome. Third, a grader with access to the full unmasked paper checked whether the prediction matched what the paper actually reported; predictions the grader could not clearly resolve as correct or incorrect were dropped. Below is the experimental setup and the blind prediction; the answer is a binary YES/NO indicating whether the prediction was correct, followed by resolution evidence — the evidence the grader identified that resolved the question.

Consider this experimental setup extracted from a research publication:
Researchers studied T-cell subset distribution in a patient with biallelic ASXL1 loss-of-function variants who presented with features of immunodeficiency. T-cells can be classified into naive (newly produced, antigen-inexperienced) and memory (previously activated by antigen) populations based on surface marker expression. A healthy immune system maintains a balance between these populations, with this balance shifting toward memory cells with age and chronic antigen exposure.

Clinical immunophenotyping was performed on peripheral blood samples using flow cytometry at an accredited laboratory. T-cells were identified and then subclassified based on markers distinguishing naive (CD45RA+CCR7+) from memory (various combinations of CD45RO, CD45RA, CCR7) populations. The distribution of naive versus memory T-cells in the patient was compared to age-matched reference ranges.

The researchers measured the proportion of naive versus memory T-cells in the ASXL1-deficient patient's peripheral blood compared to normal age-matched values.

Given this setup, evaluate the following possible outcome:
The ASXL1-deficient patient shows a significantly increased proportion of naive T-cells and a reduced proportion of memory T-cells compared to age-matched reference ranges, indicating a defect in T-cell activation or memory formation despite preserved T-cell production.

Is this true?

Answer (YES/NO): NO